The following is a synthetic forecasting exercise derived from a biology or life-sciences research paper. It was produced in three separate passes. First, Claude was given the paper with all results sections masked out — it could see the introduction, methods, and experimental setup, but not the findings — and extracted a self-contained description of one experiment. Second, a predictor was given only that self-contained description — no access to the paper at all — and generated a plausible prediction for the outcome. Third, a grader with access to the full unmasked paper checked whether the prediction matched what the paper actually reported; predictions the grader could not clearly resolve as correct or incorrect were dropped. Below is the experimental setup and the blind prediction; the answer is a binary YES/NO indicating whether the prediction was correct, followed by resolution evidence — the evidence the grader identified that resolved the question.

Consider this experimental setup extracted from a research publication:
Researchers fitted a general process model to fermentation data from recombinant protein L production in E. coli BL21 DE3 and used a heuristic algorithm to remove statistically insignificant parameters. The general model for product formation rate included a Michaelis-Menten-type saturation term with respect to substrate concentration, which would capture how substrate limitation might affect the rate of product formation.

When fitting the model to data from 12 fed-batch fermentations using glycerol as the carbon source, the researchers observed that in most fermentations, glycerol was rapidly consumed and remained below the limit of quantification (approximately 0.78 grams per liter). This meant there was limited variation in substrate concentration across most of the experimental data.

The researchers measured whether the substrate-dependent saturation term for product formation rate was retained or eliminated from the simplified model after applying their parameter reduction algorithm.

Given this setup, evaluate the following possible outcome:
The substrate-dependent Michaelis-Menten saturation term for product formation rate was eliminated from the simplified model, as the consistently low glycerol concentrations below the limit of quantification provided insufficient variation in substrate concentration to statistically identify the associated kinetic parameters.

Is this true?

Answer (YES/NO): YES